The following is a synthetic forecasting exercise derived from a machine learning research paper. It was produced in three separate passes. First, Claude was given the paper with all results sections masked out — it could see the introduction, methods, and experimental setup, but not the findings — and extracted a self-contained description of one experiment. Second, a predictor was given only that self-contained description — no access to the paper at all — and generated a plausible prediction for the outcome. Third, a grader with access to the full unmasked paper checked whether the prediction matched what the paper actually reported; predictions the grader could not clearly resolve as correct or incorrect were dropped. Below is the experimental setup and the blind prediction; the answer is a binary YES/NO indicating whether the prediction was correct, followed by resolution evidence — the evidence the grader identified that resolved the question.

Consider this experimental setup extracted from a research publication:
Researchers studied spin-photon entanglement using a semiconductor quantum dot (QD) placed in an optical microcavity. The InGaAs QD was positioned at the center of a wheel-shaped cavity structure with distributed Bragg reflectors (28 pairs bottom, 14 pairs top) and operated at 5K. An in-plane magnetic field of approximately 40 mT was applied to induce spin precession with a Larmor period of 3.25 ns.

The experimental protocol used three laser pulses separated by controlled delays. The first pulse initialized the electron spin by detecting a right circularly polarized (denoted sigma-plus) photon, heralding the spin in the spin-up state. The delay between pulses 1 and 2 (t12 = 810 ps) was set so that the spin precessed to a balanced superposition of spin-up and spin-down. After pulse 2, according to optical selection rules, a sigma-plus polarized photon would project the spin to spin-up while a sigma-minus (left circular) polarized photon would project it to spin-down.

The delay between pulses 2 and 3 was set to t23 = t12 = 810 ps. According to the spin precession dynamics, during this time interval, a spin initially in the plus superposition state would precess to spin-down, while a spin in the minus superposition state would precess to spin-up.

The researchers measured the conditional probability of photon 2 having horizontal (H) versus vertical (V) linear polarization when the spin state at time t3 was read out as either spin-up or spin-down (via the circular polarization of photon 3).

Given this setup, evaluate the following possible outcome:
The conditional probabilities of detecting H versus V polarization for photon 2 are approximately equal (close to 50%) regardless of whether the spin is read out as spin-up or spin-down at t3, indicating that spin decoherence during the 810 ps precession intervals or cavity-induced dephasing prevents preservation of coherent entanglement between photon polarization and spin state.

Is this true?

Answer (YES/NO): NO